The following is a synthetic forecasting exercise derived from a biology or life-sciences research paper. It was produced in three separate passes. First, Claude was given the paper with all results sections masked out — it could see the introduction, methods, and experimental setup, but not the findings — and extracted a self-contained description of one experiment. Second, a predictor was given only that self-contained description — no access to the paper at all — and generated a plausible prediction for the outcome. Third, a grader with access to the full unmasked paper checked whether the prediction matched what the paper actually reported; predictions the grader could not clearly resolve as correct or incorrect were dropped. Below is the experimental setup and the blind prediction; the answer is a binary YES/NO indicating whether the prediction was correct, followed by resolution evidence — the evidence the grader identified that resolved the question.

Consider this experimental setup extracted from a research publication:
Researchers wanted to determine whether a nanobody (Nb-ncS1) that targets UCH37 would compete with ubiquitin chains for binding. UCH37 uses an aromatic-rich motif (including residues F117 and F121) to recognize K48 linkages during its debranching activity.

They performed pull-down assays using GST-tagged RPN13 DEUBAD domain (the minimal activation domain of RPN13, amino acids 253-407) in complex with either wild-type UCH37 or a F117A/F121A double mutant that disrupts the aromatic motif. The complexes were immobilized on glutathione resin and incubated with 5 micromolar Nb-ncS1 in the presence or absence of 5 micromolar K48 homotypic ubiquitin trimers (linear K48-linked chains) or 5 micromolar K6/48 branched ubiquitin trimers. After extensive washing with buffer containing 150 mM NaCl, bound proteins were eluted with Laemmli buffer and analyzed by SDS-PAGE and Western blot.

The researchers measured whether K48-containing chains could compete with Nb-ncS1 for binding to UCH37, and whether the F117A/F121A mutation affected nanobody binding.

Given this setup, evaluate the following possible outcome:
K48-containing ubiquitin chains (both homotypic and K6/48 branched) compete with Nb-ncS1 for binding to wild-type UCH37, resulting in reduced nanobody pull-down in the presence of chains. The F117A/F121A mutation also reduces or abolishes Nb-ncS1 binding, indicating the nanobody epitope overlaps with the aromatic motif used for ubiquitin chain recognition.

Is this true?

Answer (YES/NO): NO